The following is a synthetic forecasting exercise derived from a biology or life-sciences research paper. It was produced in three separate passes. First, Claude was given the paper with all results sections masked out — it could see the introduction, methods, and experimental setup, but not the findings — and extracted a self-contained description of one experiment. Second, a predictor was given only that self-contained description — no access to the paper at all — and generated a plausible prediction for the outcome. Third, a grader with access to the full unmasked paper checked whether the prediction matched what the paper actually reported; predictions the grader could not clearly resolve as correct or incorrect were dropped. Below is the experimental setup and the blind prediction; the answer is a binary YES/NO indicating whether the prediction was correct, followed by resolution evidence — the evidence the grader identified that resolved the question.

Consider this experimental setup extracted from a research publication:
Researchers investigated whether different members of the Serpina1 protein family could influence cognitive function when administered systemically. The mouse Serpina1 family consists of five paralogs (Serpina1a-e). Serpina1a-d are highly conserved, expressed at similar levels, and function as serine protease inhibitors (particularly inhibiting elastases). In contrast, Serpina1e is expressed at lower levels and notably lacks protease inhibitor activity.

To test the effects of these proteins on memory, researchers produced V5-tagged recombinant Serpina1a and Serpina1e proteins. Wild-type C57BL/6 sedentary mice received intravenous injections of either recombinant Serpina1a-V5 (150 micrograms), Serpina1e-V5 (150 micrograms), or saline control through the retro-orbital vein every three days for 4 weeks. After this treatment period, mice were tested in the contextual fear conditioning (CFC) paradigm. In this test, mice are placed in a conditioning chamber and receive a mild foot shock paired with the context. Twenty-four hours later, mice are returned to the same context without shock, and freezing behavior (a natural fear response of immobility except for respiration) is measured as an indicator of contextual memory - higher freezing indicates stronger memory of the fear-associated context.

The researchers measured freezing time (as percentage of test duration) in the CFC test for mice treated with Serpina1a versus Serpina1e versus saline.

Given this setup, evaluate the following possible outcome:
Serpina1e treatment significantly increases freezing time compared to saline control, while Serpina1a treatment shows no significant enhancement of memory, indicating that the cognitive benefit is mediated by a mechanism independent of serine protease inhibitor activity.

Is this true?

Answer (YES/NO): YES